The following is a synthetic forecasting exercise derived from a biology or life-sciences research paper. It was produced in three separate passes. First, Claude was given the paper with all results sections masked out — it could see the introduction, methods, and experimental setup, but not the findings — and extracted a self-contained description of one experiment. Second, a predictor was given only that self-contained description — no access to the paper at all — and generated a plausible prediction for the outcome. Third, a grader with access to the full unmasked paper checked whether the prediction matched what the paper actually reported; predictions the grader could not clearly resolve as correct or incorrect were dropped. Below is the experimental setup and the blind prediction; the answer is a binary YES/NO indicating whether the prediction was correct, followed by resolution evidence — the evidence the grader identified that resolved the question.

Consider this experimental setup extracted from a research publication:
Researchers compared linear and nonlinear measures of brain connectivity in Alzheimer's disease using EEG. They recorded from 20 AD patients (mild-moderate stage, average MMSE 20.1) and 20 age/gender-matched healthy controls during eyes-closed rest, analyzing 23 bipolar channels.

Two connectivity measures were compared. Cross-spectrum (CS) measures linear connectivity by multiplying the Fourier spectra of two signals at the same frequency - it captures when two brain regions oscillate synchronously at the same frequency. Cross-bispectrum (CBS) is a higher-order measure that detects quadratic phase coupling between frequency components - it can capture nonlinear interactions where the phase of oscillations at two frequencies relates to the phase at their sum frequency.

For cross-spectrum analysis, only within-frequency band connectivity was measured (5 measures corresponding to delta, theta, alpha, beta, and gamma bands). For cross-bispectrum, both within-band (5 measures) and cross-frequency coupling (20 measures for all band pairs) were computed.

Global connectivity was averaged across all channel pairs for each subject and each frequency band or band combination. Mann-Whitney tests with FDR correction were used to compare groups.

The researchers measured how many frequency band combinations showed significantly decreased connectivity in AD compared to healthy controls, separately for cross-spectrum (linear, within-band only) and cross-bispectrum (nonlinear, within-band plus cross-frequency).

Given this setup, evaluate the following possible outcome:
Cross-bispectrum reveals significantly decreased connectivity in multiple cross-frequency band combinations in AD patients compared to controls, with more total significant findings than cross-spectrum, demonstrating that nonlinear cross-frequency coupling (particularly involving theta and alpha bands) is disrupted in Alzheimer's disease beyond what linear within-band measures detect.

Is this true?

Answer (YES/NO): NO